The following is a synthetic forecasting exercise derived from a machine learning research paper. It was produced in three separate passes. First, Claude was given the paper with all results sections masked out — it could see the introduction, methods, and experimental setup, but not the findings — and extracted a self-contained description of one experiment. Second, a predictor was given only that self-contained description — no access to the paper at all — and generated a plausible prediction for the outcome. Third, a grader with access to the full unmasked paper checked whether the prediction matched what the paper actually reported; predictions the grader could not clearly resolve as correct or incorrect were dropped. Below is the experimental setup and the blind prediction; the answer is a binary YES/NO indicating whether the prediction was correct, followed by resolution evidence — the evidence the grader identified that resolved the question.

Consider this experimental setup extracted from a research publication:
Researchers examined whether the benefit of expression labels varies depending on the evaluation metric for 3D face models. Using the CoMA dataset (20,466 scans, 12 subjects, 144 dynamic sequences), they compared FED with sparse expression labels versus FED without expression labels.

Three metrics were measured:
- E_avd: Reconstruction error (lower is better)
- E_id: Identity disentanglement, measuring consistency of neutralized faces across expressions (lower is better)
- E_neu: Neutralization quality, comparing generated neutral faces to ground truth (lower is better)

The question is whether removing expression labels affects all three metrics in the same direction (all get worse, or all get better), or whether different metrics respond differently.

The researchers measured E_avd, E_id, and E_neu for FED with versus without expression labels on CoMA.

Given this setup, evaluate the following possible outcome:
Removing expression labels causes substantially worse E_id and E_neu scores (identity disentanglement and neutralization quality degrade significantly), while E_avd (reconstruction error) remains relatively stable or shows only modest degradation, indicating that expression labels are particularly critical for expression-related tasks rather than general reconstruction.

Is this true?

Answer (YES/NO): YES